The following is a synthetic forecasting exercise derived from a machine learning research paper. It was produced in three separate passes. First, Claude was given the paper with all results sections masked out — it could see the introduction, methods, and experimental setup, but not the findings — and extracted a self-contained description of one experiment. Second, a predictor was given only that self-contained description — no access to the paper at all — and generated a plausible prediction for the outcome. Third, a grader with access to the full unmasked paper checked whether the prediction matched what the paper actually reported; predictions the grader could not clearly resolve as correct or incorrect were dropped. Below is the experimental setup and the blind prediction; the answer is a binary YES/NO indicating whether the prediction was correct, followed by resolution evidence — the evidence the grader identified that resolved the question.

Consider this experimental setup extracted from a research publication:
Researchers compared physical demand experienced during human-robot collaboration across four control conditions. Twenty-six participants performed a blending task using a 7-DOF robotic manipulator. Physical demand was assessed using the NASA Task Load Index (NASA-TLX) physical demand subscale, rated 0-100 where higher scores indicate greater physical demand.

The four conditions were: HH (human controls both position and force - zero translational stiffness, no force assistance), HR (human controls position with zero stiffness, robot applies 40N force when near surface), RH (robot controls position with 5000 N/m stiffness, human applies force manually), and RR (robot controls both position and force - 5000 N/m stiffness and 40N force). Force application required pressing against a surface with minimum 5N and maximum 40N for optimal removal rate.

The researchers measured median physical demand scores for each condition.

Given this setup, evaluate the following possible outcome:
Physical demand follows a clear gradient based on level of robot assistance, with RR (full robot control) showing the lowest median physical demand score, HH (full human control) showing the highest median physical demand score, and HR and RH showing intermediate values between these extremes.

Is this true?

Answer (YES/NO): NO